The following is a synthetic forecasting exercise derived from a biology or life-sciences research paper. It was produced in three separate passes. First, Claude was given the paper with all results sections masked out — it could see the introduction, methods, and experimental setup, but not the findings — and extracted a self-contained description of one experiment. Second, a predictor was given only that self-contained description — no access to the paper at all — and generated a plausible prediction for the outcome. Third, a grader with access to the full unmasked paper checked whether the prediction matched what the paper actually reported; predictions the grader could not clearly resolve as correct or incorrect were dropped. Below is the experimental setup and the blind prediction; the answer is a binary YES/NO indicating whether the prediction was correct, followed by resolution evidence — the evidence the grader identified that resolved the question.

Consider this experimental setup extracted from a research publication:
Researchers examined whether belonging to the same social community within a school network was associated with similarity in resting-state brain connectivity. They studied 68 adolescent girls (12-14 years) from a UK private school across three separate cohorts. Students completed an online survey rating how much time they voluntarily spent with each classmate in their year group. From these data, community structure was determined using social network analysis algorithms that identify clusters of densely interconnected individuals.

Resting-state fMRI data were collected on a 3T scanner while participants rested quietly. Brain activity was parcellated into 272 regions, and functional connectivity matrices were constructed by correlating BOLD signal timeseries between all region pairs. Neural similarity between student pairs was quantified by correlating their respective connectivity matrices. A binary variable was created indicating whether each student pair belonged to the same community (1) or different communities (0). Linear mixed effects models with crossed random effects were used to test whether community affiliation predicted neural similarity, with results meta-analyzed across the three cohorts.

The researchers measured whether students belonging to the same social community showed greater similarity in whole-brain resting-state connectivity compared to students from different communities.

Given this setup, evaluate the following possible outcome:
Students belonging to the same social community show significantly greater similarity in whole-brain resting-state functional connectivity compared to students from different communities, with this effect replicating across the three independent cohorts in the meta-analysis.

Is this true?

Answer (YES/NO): NO